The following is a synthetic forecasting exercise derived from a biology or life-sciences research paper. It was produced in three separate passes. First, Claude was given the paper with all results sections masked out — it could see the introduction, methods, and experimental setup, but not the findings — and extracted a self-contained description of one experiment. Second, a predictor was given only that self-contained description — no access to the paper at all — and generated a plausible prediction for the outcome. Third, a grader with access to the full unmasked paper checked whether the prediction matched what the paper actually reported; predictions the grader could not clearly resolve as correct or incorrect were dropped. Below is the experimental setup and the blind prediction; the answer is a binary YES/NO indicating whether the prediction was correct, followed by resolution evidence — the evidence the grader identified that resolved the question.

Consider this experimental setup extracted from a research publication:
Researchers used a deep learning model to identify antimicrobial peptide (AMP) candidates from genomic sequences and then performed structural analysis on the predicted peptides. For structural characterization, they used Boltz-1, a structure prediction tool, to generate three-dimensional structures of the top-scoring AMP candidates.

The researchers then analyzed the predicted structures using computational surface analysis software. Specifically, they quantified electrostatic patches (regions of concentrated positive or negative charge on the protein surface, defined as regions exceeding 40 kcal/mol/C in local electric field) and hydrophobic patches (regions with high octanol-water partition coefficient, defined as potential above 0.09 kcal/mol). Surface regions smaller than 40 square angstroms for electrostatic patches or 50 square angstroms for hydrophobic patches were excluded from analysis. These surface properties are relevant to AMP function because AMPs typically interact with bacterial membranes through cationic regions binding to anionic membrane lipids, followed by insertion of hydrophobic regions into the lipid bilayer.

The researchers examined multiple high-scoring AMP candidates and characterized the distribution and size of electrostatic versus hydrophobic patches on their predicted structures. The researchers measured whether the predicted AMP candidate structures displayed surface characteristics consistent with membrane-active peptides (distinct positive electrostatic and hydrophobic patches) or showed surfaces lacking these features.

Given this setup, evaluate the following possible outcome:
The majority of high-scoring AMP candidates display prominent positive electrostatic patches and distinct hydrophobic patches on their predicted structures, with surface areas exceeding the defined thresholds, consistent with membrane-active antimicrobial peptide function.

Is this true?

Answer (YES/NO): YES